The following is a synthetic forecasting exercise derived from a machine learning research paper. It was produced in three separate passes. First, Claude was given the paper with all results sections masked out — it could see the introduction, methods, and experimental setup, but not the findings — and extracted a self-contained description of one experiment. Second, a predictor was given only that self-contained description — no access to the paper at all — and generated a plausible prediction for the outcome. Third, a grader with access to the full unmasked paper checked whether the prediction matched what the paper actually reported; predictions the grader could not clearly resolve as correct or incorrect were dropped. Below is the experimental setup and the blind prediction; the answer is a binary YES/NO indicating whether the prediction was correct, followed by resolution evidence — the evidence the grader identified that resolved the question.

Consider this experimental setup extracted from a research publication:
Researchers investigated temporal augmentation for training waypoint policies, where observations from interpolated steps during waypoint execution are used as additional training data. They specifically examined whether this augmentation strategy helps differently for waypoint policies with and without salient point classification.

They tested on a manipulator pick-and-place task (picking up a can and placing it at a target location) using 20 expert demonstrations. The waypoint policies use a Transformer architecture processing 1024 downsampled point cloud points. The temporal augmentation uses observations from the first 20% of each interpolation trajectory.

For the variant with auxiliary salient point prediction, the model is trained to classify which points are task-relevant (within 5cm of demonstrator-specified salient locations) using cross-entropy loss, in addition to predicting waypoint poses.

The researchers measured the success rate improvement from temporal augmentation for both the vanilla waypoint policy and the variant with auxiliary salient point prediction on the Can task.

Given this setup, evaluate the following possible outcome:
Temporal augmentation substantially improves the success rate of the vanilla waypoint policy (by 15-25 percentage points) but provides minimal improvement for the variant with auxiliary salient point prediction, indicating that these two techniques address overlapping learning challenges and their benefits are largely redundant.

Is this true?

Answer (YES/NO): NO